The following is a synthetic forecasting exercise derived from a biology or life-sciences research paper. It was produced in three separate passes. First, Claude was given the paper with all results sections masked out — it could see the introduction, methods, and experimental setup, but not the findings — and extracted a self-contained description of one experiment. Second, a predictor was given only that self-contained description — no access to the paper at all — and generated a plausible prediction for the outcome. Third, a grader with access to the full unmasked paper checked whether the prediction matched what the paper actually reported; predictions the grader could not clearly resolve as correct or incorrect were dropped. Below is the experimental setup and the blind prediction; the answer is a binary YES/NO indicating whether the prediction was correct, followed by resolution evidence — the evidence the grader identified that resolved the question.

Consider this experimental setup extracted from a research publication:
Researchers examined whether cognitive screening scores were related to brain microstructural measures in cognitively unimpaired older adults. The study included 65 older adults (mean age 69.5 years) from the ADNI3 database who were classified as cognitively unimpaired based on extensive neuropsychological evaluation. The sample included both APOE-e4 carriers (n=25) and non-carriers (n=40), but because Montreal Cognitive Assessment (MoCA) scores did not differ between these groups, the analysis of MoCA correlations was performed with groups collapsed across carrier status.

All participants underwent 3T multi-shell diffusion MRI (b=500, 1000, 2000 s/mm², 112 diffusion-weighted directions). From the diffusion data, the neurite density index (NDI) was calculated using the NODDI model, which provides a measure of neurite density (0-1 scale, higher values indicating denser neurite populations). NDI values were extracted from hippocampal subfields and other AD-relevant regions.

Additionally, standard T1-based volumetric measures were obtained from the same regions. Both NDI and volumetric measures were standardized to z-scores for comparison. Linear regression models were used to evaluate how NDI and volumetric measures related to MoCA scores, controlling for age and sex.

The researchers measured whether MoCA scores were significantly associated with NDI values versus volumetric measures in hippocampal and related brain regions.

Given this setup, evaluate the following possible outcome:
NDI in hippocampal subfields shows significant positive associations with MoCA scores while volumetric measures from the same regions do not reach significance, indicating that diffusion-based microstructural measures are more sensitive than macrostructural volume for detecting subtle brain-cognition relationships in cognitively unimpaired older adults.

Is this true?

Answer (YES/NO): YES